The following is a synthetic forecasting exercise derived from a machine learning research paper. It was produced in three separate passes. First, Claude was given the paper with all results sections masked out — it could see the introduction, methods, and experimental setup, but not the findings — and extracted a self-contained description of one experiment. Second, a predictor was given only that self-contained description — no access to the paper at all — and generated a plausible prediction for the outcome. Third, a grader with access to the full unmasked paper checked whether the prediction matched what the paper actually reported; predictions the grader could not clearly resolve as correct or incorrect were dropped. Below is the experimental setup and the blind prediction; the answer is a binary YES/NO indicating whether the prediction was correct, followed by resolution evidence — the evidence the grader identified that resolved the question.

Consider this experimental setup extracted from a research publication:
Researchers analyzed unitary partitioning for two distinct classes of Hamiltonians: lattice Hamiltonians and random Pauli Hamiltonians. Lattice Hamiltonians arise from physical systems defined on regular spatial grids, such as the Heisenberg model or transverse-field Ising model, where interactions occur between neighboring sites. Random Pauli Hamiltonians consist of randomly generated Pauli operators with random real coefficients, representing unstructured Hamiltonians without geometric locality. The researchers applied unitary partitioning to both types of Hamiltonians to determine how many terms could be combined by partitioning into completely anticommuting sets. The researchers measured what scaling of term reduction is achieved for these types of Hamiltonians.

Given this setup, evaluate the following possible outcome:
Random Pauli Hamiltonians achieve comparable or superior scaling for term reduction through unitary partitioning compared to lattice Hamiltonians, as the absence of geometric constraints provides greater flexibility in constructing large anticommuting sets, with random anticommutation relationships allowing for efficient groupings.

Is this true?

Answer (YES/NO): YES